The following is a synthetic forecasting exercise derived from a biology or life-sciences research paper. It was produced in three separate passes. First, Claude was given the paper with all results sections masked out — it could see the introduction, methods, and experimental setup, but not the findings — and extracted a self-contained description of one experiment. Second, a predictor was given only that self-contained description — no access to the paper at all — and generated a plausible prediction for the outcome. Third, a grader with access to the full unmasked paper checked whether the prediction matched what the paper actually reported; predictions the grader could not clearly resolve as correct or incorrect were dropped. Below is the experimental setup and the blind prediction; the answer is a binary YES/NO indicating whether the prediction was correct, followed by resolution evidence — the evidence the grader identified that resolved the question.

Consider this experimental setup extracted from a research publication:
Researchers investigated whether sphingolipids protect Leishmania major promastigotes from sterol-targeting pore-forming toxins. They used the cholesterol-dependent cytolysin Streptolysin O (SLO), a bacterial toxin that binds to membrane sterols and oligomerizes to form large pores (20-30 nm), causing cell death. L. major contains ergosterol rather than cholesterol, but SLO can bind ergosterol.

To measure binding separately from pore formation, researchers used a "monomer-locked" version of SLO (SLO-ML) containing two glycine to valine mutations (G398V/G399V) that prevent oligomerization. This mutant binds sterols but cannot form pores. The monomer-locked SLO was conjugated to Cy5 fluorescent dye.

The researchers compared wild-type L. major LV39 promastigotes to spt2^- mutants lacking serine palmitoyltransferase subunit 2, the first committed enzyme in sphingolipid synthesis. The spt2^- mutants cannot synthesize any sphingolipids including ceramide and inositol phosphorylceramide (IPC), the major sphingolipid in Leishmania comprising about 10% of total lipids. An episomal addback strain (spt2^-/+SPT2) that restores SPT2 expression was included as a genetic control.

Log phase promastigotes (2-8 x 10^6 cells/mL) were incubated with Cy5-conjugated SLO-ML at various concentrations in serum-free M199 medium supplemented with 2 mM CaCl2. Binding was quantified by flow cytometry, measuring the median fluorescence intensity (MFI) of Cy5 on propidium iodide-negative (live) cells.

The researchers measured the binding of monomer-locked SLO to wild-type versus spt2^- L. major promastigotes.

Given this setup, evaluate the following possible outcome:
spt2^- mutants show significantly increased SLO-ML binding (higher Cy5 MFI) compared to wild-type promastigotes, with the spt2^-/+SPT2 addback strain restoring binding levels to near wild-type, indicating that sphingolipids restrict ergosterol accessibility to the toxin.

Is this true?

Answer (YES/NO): NO